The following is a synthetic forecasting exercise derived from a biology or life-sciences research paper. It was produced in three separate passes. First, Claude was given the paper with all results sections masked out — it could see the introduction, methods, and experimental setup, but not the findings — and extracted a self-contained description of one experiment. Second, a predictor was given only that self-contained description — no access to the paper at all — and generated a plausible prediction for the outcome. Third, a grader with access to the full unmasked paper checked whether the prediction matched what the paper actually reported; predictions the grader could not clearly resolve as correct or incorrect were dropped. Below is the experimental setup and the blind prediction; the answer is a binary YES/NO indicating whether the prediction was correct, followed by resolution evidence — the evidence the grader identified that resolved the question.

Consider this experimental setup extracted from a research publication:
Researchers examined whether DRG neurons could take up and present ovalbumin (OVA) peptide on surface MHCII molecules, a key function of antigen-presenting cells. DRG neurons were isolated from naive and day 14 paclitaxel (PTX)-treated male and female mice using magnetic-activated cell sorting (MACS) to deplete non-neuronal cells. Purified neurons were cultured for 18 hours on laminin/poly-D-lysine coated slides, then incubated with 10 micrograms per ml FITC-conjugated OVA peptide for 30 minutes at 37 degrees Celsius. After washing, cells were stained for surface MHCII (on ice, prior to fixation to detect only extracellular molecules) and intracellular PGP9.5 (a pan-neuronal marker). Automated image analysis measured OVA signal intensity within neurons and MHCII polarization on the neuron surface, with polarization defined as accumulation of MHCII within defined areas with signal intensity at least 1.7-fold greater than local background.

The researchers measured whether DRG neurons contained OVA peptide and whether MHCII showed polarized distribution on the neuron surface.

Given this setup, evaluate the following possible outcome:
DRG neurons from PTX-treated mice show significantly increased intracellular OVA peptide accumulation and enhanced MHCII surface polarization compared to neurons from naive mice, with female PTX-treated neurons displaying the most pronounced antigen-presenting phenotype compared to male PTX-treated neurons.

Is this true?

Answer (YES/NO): NO